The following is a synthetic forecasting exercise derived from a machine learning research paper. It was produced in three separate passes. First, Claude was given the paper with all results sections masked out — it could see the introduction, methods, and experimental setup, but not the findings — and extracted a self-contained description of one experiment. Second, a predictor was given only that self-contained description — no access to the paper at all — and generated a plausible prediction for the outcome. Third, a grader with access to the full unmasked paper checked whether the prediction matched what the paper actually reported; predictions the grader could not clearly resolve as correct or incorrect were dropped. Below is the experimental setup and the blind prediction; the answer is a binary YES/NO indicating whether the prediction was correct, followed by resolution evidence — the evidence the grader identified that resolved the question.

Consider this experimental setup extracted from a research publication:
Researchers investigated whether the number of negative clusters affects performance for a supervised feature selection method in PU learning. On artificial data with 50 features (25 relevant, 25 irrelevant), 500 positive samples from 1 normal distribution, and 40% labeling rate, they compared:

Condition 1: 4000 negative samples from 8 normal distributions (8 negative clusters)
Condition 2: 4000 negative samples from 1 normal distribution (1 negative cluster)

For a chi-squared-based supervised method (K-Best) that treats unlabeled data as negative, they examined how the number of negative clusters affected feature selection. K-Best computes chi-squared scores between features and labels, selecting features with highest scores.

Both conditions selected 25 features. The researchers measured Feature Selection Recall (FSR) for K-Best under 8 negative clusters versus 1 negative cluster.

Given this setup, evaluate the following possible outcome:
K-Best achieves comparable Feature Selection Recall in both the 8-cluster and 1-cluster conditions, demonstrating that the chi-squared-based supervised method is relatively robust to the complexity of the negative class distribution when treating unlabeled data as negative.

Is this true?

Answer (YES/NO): YES